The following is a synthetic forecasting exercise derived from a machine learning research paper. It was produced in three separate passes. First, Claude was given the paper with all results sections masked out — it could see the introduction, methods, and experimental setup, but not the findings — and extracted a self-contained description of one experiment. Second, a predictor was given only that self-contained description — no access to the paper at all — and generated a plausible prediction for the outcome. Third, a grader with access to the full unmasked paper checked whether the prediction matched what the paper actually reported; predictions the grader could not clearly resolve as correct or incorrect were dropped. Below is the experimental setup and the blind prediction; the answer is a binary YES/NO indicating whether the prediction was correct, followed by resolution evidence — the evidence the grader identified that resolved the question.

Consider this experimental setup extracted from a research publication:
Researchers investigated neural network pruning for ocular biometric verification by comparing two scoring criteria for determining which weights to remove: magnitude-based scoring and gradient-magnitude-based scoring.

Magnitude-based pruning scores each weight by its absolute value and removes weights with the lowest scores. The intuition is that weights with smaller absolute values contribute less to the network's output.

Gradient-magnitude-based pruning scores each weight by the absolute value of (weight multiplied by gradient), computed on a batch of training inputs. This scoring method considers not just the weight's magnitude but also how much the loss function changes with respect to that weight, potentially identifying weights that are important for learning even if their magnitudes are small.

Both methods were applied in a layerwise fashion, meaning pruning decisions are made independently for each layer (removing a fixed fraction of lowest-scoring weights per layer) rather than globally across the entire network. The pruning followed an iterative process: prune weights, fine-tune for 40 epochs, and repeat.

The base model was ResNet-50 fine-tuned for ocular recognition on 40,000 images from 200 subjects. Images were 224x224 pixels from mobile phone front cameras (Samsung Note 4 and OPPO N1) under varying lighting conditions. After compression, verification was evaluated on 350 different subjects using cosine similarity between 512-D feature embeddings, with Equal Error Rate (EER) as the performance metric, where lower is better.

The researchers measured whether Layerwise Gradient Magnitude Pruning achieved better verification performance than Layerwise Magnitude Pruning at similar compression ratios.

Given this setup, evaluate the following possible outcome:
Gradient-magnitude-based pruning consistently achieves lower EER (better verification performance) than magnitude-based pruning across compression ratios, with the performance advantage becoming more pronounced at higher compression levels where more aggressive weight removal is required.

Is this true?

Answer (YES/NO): NO